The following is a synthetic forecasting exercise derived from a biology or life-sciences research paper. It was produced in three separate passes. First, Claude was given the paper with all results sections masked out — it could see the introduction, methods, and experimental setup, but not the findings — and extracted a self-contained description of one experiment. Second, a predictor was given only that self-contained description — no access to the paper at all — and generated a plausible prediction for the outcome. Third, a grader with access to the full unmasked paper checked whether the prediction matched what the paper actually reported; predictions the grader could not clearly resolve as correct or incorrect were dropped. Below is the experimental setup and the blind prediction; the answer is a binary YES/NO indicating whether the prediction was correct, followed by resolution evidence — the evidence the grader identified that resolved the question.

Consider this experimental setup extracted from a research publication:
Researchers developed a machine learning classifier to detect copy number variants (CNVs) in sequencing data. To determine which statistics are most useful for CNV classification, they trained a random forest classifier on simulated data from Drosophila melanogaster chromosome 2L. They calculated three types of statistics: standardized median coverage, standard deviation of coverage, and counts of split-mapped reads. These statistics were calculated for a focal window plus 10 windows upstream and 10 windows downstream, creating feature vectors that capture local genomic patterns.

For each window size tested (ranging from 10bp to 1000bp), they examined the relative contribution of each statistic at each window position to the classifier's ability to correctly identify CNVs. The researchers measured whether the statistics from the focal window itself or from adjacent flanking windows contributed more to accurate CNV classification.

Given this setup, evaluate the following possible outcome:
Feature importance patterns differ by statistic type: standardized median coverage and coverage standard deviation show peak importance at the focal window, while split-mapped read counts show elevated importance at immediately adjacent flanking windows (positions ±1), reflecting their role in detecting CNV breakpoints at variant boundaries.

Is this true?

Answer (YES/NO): NO